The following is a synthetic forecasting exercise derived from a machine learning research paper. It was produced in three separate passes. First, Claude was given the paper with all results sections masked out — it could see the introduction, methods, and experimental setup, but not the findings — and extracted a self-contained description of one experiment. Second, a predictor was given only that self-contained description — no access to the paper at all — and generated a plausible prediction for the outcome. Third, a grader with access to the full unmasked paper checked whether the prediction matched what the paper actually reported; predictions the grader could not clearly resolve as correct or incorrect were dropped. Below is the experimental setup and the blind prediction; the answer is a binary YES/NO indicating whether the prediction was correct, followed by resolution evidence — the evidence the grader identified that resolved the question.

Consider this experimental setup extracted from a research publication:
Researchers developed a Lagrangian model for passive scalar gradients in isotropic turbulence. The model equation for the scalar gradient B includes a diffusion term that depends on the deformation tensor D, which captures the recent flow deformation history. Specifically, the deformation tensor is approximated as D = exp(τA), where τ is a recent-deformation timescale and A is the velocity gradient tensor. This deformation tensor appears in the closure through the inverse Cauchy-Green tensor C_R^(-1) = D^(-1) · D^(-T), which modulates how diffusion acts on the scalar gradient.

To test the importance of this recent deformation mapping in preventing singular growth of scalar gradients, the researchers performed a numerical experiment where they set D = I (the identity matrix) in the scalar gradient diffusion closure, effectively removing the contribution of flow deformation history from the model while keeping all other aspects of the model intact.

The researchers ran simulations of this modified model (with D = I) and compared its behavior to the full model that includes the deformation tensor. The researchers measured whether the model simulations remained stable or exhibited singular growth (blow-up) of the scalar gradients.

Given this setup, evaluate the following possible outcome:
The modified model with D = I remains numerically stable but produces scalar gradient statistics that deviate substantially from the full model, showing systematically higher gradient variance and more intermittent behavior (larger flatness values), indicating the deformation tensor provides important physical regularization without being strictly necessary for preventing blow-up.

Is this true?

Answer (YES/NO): NO